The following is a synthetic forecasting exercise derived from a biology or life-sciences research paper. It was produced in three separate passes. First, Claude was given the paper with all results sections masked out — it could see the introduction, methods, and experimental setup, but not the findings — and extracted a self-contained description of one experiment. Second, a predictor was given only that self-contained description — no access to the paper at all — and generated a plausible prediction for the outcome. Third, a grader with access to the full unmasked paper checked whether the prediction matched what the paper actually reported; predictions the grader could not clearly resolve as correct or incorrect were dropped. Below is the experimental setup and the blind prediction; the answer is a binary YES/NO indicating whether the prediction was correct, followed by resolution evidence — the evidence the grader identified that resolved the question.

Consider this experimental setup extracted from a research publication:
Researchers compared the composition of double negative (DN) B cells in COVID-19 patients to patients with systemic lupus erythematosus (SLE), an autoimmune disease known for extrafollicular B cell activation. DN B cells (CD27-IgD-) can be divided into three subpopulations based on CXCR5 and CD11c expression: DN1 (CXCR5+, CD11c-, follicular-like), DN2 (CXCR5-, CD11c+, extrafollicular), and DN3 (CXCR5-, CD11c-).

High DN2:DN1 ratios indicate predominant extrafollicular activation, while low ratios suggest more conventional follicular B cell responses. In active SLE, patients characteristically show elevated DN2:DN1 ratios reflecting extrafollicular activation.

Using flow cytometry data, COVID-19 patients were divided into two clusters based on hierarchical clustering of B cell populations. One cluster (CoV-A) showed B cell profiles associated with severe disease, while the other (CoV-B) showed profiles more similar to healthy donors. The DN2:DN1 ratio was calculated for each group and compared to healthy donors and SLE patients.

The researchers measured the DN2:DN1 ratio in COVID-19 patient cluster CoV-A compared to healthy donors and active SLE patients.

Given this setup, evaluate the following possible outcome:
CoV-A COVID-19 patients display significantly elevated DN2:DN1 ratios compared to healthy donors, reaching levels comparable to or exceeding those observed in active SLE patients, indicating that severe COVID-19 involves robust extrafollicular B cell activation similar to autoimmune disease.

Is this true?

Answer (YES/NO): YES